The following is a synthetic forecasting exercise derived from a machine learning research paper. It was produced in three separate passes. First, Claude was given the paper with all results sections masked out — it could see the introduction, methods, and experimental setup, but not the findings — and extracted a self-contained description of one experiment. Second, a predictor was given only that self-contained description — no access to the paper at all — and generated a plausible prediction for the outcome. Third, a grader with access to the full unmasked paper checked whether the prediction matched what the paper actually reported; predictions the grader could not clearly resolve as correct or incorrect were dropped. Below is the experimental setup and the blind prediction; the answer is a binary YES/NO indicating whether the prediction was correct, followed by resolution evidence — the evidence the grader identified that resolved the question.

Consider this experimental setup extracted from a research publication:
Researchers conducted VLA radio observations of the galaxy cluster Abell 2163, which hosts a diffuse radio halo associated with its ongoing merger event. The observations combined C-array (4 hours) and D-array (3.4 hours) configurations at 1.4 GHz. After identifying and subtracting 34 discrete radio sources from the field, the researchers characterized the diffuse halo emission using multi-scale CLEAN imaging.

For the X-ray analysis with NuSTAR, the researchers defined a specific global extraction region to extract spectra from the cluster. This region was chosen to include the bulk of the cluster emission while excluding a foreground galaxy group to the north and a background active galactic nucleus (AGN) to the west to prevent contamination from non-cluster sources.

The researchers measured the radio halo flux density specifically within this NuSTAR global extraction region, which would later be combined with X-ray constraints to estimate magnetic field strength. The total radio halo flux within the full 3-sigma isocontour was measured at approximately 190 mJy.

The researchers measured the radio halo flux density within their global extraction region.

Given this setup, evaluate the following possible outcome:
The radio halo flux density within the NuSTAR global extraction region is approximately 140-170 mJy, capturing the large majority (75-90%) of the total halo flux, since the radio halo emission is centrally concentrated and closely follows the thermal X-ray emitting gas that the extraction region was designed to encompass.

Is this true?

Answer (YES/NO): NO